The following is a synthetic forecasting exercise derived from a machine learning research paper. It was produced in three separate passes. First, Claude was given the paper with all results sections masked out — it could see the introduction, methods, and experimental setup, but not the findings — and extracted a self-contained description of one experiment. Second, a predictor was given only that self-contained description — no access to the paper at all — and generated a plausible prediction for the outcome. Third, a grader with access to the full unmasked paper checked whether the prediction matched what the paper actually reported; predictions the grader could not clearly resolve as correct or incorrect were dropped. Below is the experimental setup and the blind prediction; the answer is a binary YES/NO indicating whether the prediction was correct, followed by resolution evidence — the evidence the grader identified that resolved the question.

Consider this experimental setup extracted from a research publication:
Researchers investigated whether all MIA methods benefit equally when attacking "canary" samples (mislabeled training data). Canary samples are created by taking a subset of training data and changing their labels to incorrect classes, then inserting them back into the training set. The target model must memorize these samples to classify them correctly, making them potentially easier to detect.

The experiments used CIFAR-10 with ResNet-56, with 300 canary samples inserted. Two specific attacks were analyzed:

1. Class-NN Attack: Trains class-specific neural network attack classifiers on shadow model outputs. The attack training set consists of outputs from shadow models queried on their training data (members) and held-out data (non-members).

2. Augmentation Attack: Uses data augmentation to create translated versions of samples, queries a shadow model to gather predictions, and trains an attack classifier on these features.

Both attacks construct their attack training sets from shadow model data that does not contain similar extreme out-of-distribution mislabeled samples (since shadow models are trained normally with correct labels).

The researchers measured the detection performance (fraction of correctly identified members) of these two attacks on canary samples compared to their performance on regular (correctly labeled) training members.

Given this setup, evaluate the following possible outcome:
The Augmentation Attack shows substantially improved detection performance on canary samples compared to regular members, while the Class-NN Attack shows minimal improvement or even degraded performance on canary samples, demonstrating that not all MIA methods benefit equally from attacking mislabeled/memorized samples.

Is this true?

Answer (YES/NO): NO